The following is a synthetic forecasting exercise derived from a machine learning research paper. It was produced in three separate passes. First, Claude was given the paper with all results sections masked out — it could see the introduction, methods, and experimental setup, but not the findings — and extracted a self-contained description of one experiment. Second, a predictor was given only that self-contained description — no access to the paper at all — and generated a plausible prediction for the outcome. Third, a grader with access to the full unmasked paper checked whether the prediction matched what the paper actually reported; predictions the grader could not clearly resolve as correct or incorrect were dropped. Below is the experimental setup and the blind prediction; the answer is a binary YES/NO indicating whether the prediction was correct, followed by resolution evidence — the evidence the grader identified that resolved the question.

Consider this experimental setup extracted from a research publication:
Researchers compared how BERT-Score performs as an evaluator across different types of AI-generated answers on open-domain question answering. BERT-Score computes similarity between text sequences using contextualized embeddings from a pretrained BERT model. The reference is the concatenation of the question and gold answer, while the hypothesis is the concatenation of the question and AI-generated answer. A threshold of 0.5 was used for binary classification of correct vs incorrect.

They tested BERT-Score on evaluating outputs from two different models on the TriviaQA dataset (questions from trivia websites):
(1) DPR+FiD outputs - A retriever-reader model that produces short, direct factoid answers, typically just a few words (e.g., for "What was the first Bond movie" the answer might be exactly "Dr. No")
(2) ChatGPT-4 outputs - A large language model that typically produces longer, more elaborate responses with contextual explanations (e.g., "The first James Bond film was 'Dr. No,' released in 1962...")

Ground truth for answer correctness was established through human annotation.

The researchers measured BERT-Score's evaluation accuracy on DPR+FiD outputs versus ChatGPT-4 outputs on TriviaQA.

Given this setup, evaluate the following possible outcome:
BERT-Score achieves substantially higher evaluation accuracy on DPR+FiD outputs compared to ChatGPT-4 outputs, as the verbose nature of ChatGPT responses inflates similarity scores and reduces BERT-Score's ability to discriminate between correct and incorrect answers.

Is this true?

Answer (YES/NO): NO